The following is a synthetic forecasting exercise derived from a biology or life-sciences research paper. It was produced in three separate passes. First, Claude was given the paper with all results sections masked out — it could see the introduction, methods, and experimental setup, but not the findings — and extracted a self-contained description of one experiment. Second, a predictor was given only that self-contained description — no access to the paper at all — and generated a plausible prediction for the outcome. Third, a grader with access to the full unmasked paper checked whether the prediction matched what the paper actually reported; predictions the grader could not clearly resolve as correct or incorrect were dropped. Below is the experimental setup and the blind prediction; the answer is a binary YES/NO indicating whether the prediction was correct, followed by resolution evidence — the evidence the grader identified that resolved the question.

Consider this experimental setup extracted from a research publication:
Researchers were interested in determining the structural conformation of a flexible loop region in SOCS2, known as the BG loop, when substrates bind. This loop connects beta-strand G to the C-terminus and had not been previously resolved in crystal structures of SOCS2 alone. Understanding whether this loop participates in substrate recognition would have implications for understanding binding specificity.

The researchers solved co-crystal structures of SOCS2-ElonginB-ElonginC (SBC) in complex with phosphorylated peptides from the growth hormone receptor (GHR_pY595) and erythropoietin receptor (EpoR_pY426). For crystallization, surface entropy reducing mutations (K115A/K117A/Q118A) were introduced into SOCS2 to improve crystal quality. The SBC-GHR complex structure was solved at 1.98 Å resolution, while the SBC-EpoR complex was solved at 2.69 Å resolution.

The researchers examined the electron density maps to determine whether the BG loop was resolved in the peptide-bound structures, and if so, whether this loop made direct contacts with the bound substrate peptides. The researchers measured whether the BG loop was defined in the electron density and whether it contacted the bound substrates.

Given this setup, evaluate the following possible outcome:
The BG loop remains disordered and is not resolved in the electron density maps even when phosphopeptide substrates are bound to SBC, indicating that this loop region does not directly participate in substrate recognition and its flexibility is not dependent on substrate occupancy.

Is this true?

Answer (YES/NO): NO